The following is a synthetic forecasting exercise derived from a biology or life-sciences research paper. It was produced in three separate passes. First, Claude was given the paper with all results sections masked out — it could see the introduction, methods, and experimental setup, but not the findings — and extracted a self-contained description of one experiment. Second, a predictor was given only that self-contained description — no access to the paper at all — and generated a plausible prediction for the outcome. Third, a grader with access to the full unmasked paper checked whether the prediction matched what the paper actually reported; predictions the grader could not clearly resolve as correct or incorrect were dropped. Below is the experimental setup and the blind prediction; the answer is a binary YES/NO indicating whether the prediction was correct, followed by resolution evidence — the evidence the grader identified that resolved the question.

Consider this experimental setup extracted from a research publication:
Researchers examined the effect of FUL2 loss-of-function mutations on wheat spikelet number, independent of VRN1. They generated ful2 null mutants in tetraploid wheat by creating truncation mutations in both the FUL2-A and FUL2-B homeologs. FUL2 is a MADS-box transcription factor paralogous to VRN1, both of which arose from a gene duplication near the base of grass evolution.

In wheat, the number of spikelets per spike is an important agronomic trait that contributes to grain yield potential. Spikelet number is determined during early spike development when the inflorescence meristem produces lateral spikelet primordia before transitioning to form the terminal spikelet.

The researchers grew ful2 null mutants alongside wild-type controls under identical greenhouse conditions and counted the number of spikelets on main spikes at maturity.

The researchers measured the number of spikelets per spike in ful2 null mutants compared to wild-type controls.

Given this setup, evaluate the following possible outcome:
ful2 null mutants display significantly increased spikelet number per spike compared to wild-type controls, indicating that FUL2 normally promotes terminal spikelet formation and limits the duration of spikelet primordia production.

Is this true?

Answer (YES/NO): YES